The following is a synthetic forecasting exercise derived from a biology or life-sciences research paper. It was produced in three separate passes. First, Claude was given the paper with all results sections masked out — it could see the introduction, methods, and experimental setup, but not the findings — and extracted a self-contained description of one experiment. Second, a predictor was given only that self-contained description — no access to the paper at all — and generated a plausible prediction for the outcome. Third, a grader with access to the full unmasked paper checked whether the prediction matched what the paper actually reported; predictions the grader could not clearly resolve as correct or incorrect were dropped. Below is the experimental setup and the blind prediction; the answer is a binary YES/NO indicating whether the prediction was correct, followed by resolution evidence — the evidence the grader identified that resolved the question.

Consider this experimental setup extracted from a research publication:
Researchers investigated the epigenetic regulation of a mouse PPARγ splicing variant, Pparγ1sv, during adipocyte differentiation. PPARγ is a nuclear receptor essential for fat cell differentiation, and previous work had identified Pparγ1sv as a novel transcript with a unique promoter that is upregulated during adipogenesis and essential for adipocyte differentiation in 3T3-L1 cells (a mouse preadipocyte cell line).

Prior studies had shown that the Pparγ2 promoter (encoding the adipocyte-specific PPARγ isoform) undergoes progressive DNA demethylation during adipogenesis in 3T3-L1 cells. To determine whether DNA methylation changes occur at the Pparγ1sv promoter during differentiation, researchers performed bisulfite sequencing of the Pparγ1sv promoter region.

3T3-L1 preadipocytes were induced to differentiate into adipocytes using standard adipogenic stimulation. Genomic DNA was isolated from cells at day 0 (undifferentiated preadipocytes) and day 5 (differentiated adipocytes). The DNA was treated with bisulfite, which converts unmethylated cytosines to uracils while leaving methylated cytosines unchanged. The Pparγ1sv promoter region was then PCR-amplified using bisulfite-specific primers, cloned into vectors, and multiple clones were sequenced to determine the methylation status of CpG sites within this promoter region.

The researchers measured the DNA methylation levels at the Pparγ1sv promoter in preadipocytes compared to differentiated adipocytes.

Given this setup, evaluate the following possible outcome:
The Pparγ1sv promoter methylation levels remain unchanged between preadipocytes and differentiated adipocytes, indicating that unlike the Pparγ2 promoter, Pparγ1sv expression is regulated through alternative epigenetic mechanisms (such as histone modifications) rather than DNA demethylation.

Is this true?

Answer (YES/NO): YES